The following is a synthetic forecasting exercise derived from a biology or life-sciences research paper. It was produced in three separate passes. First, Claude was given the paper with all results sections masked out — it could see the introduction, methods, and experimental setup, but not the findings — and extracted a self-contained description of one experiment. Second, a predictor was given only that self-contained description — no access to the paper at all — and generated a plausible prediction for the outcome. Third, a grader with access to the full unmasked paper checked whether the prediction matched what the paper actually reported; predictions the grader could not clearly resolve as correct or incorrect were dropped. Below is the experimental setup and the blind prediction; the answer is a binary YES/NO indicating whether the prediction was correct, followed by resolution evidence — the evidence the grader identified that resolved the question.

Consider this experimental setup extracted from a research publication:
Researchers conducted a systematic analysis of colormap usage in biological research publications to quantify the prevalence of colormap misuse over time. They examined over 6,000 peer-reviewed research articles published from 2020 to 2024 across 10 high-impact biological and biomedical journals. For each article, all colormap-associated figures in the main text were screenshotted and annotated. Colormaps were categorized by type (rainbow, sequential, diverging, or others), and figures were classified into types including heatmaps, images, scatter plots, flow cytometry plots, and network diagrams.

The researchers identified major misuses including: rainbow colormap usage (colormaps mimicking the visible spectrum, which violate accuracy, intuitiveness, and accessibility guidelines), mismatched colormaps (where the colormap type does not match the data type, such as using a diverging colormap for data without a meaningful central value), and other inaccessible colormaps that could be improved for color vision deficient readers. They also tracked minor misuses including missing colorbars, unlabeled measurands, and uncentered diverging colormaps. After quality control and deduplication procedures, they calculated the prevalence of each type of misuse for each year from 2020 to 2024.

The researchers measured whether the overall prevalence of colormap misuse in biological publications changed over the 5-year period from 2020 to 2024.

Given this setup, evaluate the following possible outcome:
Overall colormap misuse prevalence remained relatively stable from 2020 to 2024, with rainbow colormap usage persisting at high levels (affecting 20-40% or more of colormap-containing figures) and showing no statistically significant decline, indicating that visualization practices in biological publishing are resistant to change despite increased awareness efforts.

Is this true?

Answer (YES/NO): YES